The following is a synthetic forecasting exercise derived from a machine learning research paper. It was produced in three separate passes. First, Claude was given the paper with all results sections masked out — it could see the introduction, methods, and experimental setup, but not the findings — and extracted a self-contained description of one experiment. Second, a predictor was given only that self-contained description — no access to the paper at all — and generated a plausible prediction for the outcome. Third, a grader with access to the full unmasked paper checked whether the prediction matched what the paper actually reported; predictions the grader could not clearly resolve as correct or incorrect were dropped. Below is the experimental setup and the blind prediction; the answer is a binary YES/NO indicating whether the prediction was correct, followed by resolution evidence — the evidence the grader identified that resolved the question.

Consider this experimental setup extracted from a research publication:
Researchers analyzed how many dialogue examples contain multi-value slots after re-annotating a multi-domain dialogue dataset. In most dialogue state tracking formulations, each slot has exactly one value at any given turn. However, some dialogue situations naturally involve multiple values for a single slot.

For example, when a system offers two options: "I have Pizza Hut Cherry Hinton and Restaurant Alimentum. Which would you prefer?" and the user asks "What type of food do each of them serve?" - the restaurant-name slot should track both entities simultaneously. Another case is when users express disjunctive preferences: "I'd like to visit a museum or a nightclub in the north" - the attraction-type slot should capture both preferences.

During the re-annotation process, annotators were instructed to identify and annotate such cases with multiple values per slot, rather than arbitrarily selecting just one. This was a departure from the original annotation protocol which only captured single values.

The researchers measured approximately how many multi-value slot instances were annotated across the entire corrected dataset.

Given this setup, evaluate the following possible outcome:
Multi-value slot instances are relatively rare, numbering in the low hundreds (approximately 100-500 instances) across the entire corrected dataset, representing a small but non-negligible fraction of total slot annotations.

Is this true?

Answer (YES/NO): YES